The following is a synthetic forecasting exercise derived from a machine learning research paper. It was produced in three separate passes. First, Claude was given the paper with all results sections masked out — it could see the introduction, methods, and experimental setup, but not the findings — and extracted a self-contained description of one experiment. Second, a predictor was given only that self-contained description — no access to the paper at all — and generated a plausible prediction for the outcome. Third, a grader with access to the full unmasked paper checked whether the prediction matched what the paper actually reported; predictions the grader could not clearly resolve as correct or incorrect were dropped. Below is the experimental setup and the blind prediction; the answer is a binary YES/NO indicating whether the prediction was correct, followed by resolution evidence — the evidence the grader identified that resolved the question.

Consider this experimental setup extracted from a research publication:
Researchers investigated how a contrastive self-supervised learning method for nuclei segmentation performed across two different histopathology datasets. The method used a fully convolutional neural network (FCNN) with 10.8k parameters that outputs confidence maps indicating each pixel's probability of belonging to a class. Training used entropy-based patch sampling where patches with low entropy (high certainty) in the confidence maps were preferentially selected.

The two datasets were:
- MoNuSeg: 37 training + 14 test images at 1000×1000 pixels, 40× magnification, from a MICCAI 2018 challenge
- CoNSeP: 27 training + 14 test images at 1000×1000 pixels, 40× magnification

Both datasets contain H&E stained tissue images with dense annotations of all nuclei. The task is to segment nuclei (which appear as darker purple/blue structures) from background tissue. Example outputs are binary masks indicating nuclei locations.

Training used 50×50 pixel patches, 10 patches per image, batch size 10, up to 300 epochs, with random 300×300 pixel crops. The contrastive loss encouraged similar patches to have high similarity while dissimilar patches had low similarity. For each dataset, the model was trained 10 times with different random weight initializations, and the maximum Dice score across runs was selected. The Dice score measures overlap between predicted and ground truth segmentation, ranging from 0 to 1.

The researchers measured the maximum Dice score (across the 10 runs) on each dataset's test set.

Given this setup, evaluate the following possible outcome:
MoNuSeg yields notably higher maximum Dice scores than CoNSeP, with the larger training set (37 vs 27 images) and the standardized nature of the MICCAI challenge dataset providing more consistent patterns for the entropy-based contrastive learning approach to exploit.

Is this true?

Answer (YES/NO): YES